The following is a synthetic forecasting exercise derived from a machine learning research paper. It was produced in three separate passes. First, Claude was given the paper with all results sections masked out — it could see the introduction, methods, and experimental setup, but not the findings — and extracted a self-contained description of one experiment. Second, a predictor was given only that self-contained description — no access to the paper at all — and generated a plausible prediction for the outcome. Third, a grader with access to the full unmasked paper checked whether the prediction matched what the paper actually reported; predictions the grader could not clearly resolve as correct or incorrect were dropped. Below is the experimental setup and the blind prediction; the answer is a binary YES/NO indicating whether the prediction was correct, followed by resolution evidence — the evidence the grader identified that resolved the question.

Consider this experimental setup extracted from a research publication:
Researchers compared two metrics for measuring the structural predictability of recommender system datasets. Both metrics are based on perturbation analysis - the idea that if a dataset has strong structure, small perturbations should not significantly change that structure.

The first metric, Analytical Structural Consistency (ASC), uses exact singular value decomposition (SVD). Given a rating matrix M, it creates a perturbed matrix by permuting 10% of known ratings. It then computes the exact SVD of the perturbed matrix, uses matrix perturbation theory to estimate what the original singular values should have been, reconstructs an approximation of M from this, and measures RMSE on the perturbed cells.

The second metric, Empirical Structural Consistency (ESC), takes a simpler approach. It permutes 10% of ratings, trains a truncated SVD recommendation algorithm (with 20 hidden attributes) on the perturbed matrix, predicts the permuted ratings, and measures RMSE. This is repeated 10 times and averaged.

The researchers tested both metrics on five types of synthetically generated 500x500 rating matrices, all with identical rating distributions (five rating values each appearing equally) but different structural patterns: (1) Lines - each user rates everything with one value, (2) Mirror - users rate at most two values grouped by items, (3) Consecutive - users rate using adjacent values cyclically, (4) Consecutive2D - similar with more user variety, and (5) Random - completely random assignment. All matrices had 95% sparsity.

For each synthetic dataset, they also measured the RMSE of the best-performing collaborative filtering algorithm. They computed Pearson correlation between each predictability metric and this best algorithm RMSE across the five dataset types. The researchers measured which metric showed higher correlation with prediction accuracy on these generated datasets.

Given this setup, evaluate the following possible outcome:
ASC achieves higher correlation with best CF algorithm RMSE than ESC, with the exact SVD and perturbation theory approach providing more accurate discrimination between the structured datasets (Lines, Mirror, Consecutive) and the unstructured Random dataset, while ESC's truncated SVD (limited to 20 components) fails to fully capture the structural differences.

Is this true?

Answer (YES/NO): NO